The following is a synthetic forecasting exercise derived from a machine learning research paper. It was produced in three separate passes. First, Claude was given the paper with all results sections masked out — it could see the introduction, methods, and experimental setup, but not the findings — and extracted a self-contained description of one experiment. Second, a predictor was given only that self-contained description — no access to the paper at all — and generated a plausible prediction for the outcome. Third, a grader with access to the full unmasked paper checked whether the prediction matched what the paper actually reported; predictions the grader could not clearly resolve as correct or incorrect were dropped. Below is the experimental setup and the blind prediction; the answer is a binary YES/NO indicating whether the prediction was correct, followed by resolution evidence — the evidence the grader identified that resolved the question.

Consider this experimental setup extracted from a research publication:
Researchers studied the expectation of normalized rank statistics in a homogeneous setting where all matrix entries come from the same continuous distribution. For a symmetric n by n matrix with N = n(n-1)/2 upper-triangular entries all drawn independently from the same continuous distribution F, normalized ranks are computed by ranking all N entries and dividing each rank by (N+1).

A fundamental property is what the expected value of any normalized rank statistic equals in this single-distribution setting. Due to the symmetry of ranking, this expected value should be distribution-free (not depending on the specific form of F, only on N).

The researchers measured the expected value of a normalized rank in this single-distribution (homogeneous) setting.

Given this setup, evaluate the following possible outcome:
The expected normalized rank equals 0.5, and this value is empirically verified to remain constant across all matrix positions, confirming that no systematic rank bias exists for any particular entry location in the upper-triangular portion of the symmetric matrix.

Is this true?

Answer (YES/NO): NO